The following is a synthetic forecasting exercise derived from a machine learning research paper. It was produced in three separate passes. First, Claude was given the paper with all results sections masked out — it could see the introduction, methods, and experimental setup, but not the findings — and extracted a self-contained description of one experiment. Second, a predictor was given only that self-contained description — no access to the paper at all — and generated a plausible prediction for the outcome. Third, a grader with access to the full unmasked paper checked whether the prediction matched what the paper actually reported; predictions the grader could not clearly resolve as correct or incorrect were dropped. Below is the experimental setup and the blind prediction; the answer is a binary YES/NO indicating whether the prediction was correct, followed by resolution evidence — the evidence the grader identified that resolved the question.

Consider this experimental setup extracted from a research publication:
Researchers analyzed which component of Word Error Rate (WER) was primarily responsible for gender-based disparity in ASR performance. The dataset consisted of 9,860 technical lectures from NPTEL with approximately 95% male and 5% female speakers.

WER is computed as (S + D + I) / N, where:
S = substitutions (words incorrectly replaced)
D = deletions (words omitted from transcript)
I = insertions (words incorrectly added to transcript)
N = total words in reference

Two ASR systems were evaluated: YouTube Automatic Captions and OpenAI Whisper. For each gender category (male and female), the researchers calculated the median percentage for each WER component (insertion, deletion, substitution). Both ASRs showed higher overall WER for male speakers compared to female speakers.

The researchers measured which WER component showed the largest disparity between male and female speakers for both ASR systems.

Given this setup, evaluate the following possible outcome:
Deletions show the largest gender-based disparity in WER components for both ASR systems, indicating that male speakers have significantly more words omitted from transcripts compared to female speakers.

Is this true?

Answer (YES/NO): NO